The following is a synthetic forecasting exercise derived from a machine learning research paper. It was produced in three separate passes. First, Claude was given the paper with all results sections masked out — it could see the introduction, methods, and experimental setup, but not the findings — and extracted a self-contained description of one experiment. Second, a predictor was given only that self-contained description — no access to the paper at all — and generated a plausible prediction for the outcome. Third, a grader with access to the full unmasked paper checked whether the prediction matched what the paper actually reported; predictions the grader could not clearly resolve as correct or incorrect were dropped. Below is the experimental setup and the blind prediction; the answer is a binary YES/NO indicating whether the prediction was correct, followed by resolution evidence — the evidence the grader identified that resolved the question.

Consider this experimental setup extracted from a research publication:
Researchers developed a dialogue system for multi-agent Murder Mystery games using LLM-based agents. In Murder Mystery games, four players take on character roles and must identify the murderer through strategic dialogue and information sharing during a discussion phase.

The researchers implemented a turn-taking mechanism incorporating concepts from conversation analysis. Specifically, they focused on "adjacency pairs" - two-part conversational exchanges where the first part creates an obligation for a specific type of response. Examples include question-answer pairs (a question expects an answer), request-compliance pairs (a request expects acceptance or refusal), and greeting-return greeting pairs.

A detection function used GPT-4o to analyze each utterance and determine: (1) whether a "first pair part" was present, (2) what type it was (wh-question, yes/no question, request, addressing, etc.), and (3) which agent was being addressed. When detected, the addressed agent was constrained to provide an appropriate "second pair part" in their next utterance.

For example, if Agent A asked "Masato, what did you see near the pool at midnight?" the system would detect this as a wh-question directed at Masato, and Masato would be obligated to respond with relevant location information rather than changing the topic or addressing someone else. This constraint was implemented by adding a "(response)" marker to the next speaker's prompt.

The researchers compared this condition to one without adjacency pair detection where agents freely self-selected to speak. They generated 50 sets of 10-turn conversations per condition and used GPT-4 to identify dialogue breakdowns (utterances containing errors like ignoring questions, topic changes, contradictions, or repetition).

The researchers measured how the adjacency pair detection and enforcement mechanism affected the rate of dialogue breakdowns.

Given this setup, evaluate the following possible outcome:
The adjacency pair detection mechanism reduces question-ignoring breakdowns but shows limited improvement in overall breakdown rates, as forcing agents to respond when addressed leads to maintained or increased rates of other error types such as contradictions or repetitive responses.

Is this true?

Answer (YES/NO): NO